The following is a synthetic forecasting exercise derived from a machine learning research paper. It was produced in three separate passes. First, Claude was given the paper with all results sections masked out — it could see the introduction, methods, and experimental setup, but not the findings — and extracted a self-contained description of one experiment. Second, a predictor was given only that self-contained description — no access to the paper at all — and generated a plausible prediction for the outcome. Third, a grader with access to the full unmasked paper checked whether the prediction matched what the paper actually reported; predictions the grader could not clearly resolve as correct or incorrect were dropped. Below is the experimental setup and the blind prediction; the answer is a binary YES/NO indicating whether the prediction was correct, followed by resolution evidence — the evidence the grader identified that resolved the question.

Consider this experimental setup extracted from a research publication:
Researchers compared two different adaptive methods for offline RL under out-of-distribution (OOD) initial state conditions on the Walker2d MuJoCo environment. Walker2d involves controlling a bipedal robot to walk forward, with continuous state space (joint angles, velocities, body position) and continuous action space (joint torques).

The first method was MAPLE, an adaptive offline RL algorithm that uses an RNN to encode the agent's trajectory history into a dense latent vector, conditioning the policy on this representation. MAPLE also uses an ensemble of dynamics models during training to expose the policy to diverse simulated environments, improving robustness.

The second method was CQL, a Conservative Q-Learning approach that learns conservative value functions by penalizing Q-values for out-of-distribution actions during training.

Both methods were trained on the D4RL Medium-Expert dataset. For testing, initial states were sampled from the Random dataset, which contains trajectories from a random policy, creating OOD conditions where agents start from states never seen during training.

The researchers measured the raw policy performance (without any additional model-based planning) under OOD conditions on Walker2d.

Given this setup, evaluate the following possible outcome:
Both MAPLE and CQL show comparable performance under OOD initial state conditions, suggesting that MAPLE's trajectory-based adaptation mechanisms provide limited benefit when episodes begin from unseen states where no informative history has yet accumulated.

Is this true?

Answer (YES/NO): YES